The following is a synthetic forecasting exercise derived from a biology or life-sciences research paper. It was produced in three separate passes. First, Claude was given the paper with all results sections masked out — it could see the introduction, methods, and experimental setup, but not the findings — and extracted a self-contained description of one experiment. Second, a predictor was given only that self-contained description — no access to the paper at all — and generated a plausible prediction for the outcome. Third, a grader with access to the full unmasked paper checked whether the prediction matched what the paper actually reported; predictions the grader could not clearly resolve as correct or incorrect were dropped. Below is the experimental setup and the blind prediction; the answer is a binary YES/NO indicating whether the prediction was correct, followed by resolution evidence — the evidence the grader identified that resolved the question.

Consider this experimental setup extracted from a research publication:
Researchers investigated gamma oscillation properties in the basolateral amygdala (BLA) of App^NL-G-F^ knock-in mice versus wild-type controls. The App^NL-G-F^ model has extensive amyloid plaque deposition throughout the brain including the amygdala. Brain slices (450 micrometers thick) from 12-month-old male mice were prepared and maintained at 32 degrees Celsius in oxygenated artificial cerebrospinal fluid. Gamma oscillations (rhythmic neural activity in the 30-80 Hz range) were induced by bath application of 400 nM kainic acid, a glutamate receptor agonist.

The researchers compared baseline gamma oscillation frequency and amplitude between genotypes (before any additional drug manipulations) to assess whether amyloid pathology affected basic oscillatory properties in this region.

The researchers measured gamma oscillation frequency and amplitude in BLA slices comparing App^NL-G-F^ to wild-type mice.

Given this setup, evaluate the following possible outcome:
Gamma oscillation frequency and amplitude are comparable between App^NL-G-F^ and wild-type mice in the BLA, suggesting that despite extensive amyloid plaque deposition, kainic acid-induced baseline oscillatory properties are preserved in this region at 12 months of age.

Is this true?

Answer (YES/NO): YES